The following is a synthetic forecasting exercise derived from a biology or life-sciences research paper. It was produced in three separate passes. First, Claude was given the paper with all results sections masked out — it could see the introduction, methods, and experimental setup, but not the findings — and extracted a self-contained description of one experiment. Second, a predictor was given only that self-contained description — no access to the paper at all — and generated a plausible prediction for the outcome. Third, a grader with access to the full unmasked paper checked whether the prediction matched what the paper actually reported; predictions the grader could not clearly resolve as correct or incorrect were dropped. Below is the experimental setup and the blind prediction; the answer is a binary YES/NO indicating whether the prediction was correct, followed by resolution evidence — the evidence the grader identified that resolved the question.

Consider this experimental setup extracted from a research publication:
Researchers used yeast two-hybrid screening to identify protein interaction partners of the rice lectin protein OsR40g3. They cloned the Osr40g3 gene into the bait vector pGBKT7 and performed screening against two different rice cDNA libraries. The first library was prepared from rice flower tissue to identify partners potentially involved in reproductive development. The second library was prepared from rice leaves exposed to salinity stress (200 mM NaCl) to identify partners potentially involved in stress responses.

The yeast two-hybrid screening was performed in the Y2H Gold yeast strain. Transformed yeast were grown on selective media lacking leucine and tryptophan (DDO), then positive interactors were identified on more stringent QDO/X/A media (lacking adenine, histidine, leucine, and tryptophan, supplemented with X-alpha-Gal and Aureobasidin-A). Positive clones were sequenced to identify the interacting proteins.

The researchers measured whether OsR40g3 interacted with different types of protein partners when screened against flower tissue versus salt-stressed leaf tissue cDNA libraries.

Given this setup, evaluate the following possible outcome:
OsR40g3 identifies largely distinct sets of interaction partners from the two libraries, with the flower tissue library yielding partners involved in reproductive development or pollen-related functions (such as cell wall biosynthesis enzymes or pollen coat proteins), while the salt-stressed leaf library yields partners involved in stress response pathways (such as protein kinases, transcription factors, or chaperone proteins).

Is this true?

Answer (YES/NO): NO